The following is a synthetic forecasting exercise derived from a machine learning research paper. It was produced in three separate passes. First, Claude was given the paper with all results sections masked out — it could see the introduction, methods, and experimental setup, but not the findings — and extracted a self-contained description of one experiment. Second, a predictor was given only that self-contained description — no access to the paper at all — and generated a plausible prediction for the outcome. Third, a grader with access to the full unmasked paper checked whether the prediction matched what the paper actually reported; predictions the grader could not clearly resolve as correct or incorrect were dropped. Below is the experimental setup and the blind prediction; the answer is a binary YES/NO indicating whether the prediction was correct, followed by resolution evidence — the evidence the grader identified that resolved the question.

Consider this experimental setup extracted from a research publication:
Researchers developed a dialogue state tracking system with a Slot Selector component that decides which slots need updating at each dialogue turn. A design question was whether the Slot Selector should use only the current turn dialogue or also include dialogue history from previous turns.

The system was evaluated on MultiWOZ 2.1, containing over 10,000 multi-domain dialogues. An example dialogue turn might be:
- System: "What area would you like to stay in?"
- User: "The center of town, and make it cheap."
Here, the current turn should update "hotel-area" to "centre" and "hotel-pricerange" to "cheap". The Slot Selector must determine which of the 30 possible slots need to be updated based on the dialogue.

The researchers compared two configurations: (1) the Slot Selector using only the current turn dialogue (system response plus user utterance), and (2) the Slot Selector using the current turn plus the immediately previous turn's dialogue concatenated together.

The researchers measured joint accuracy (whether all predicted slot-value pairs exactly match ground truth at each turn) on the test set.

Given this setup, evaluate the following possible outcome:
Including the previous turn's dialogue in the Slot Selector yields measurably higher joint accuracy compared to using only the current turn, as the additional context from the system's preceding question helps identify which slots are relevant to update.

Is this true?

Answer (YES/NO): NO